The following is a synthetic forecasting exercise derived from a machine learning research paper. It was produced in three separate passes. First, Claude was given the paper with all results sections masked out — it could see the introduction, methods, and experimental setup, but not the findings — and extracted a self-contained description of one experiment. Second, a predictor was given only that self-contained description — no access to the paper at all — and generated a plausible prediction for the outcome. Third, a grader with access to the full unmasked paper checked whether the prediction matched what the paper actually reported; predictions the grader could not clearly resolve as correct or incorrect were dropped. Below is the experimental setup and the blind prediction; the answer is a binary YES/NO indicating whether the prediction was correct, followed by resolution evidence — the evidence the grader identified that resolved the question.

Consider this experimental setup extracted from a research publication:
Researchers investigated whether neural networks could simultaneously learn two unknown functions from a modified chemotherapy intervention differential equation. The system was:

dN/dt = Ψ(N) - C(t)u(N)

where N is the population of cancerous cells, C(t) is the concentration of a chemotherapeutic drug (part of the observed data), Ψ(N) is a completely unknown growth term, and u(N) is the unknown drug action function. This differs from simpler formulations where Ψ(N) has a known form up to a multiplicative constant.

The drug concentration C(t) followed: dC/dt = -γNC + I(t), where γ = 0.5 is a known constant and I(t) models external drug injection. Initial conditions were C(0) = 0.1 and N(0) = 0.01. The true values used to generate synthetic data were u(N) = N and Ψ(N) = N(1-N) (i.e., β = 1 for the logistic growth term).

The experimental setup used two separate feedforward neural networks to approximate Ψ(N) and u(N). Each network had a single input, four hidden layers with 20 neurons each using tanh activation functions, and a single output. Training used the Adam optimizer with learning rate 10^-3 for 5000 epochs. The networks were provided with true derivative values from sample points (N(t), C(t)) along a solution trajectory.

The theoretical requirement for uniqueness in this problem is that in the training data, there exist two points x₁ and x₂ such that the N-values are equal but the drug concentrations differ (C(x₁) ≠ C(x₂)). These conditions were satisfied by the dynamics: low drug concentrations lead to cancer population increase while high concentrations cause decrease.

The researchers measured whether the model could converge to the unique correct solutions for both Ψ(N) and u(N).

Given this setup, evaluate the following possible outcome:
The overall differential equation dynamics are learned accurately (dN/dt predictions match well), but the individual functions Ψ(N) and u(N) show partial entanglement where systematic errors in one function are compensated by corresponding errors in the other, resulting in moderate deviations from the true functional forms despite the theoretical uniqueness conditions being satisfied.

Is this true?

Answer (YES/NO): NO